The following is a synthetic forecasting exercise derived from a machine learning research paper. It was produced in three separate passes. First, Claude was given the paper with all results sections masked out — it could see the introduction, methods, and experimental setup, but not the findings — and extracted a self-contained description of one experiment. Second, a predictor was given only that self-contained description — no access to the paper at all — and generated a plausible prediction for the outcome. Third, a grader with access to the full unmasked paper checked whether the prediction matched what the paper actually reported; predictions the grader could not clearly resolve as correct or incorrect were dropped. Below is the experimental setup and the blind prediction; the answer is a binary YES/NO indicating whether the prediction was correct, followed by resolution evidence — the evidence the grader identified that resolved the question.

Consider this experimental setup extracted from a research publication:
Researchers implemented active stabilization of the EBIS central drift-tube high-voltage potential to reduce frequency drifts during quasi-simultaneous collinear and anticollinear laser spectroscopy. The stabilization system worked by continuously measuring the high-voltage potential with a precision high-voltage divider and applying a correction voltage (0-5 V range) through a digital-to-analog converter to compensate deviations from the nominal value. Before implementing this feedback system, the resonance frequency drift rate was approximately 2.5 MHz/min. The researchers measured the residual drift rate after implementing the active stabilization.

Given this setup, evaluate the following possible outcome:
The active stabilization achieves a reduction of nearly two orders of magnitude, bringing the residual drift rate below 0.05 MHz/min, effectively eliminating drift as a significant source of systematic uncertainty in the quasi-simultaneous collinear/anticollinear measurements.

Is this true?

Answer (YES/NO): NO